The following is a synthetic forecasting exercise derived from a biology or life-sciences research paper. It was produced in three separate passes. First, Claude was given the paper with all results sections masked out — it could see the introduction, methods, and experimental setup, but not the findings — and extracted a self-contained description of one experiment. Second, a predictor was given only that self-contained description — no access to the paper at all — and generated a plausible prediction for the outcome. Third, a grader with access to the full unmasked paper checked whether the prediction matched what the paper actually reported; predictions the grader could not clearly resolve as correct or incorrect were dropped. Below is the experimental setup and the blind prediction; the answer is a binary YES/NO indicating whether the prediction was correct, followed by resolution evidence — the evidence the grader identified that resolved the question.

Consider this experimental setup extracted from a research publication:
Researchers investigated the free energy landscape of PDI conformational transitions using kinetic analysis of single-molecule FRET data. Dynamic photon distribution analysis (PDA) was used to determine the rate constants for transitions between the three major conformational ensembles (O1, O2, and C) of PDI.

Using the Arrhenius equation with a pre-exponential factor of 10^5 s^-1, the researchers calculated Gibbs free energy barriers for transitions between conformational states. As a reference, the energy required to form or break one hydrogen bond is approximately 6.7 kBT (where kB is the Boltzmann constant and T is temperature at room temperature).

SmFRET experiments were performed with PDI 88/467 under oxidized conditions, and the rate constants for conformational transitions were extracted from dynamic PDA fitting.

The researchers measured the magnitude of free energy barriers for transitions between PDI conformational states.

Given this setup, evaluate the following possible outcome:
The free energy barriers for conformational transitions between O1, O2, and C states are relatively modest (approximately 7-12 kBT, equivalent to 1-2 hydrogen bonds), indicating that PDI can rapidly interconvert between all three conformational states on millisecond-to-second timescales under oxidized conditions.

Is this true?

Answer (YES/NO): NO